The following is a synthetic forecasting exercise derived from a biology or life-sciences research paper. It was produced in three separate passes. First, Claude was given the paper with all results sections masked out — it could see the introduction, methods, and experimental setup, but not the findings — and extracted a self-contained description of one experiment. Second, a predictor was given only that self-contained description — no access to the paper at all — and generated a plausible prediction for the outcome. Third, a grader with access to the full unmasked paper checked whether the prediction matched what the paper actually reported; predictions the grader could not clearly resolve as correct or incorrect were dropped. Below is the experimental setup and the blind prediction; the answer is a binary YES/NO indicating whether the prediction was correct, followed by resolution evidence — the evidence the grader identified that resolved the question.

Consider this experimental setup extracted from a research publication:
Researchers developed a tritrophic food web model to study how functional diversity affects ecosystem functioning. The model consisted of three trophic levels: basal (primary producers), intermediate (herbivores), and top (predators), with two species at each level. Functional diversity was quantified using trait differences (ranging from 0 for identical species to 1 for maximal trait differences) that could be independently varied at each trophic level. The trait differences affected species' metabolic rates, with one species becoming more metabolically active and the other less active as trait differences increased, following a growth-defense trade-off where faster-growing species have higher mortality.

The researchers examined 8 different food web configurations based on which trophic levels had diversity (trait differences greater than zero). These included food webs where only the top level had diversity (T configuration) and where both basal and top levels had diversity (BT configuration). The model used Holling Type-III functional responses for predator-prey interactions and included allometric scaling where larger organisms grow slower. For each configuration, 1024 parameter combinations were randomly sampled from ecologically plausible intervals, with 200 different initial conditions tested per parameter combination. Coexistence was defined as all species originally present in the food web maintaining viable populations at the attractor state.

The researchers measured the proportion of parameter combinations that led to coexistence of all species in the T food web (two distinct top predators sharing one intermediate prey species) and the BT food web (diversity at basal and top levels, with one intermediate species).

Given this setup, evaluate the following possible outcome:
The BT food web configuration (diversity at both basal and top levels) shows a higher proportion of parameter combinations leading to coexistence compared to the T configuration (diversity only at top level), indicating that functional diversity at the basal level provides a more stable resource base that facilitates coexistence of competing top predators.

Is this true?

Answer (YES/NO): NO